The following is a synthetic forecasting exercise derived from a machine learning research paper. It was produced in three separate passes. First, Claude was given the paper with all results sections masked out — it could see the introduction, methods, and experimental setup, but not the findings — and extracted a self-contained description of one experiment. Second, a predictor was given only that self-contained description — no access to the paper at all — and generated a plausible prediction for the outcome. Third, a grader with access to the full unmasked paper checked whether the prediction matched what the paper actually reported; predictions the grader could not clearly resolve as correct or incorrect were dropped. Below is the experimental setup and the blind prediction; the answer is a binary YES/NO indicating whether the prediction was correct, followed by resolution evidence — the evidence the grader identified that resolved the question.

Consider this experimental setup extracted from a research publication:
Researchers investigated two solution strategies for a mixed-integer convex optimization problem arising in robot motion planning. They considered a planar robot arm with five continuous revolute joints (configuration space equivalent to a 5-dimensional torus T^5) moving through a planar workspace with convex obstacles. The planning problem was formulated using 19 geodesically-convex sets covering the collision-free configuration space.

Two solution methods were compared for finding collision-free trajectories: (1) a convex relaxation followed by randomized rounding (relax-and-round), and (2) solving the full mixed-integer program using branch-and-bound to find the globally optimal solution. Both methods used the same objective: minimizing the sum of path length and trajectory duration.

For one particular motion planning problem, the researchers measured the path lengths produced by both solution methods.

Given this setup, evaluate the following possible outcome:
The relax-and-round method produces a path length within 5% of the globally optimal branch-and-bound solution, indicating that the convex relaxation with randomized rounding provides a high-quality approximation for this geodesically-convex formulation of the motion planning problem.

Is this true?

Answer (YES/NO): NO